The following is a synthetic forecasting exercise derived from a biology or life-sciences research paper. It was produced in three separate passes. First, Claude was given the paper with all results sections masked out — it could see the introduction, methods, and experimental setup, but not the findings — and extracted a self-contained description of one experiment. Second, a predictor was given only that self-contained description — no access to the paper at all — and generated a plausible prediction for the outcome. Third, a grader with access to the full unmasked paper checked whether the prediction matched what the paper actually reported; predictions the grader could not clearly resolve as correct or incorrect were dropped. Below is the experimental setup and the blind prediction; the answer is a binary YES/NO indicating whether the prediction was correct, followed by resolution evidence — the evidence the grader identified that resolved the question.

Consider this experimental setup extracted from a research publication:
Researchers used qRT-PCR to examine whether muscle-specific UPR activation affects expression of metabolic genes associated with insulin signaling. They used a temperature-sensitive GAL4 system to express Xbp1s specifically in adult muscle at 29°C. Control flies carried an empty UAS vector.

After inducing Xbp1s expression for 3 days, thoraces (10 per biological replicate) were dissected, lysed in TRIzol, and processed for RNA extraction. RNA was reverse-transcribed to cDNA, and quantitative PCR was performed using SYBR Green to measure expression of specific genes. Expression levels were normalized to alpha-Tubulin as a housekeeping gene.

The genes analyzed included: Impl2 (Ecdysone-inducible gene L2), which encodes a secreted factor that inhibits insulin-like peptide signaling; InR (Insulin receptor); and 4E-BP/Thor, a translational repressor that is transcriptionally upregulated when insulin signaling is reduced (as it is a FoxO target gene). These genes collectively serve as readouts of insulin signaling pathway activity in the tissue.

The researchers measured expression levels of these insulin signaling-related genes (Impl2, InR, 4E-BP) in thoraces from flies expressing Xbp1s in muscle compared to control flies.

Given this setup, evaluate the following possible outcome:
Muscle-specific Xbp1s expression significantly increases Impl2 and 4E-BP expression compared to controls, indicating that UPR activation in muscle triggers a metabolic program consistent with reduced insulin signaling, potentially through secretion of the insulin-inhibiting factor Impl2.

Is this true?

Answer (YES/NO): YES